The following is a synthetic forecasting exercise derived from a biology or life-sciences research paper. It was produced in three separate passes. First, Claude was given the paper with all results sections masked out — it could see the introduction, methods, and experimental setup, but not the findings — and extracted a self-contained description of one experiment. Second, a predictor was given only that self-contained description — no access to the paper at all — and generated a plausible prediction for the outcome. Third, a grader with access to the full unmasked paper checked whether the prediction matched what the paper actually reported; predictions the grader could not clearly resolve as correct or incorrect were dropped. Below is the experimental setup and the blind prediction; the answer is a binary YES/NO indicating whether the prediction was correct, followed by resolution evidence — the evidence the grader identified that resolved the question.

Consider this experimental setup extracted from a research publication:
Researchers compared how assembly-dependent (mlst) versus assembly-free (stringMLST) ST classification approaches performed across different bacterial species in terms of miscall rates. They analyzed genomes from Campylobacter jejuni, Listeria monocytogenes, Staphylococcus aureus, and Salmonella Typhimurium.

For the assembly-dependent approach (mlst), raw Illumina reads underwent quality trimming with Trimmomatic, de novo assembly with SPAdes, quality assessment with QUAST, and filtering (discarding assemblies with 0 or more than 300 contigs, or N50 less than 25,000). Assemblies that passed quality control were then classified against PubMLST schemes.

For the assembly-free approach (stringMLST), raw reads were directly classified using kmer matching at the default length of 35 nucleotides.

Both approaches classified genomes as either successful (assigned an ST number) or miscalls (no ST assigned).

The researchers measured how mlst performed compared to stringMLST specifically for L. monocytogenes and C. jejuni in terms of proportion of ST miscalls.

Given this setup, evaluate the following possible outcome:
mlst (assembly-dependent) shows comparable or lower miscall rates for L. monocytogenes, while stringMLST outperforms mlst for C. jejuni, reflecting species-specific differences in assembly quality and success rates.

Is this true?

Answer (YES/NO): NO